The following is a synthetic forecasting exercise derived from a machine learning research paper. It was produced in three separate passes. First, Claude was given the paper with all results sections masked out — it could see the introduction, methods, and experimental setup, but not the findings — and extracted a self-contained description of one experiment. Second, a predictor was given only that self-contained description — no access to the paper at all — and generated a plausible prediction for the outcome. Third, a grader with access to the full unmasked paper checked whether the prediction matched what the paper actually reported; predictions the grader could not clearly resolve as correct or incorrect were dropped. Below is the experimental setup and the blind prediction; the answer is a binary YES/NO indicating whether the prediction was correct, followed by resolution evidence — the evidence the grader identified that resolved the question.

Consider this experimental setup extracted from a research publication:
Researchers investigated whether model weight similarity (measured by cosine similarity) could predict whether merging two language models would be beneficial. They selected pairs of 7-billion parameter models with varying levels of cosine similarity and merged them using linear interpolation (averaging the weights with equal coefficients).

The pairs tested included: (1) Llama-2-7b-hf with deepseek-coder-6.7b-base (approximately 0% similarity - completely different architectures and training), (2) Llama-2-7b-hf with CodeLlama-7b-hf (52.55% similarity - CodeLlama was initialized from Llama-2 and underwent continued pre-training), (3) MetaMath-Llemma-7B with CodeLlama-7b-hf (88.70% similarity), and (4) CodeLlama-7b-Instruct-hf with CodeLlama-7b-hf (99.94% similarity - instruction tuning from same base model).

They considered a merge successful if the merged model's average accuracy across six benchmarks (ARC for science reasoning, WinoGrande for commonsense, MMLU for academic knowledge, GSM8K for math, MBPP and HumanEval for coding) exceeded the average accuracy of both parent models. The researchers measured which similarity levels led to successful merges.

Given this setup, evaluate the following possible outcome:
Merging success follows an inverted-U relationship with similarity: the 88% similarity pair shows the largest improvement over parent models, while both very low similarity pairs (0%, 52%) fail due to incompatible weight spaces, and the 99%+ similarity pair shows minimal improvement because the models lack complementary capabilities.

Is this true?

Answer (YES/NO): NO